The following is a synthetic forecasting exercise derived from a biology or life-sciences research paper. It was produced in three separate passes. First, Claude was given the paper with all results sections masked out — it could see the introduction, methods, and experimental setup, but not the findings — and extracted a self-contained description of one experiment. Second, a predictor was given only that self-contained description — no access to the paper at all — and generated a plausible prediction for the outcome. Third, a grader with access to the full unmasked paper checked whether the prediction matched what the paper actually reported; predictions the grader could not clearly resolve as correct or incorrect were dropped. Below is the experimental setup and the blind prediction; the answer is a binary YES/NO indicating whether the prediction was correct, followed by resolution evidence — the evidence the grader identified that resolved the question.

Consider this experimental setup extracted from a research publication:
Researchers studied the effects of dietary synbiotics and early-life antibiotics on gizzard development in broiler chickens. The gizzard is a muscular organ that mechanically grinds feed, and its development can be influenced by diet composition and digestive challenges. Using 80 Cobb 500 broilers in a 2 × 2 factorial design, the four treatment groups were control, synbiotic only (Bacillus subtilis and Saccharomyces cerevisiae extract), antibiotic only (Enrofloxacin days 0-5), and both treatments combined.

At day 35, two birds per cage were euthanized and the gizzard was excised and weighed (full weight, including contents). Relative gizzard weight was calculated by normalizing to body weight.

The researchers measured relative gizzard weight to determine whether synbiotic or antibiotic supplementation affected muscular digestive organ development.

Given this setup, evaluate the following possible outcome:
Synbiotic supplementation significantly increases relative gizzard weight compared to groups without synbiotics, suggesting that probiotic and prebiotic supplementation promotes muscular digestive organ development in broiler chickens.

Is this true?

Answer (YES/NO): NO